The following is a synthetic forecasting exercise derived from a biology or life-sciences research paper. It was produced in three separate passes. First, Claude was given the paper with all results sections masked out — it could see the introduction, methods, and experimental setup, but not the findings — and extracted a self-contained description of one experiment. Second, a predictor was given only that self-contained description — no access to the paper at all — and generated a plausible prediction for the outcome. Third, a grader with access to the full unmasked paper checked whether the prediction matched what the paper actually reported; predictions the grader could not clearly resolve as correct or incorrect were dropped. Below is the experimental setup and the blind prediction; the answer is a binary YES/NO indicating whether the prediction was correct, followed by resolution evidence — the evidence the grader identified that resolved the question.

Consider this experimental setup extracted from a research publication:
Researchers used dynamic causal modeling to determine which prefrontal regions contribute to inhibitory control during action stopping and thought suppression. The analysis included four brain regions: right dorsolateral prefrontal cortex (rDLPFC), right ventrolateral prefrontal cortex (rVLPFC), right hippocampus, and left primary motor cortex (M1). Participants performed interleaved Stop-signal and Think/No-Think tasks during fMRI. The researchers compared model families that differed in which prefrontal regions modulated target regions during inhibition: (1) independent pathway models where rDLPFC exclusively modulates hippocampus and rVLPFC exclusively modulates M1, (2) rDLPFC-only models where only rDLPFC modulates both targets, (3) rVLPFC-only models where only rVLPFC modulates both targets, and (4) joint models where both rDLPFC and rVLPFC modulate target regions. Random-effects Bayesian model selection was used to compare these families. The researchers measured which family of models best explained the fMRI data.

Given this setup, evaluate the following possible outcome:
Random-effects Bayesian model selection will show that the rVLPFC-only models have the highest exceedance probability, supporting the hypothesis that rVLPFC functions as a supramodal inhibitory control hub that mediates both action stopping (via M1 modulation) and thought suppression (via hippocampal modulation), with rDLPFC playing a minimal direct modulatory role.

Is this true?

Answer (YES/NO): NO